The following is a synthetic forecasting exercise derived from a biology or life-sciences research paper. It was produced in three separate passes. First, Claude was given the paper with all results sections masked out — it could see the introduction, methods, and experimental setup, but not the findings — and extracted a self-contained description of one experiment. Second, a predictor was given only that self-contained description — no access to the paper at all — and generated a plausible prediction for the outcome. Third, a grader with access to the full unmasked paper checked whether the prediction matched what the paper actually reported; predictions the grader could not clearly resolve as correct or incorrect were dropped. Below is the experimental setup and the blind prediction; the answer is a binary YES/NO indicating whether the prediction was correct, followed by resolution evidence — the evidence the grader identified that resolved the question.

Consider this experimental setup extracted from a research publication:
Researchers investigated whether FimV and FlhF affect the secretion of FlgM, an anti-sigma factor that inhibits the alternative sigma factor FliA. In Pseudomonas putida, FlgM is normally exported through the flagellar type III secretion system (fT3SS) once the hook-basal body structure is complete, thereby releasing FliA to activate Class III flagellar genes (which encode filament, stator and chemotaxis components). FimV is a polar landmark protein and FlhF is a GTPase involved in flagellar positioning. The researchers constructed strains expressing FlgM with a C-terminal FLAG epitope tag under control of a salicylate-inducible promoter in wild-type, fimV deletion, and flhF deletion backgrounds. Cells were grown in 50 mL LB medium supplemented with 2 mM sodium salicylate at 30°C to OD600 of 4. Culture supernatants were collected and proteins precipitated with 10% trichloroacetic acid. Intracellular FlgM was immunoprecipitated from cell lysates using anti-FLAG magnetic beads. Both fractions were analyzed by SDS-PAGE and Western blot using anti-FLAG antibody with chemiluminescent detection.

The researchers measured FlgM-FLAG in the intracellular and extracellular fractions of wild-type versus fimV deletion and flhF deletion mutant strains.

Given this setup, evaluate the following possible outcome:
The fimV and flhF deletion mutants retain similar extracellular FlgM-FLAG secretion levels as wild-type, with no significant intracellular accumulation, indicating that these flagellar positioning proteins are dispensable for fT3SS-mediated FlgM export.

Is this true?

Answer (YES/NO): NO